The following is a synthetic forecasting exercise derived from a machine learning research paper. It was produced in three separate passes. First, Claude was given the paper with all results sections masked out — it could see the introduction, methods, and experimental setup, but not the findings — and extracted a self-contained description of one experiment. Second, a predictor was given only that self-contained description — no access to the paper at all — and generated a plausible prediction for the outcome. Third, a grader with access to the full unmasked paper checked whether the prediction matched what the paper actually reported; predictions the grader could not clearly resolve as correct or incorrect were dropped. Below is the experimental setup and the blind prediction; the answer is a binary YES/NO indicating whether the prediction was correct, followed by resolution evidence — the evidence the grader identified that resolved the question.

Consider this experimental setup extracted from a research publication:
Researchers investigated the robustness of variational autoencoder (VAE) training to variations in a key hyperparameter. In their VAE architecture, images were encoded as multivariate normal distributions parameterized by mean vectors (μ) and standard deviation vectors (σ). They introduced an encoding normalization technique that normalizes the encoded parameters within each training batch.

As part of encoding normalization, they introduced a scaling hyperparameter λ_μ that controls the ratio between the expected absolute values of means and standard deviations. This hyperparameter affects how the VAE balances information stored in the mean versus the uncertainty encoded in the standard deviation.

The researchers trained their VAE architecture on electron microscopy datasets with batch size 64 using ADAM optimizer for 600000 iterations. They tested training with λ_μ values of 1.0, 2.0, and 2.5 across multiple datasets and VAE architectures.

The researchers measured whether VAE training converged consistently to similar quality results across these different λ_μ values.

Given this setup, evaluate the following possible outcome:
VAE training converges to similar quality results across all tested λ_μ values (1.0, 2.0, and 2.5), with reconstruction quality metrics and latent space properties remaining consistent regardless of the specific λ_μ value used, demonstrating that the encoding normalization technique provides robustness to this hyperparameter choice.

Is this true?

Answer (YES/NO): YES